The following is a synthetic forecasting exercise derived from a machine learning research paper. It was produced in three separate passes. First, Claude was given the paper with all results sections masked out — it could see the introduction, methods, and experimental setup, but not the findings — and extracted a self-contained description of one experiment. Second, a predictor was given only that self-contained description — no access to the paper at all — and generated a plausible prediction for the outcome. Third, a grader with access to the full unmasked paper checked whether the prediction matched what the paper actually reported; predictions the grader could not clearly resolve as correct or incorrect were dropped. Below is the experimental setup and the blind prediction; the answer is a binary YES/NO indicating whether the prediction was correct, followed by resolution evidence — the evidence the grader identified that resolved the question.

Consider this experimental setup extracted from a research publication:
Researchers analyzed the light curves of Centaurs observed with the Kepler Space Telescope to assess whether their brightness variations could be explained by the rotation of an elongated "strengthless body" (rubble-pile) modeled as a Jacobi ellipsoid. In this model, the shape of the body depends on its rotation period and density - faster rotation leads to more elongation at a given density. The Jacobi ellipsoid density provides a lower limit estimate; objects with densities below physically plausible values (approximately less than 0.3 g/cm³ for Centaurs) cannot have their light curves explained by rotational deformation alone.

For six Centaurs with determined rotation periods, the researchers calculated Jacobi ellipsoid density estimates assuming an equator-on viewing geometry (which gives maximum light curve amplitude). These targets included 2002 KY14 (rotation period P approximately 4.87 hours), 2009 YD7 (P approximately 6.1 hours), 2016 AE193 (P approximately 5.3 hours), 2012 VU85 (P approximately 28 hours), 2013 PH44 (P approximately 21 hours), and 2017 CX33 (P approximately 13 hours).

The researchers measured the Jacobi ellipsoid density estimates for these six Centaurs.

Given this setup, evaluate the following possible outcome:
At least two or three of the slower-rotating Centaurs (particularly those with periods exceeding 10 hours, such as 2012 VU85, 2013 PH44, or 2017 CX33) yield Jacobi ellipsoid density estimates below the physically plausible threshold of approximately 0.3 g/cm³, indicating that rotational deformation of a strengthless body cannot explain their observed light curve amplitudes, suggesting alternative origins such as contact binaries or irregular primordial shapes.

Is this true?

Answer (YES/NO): YES